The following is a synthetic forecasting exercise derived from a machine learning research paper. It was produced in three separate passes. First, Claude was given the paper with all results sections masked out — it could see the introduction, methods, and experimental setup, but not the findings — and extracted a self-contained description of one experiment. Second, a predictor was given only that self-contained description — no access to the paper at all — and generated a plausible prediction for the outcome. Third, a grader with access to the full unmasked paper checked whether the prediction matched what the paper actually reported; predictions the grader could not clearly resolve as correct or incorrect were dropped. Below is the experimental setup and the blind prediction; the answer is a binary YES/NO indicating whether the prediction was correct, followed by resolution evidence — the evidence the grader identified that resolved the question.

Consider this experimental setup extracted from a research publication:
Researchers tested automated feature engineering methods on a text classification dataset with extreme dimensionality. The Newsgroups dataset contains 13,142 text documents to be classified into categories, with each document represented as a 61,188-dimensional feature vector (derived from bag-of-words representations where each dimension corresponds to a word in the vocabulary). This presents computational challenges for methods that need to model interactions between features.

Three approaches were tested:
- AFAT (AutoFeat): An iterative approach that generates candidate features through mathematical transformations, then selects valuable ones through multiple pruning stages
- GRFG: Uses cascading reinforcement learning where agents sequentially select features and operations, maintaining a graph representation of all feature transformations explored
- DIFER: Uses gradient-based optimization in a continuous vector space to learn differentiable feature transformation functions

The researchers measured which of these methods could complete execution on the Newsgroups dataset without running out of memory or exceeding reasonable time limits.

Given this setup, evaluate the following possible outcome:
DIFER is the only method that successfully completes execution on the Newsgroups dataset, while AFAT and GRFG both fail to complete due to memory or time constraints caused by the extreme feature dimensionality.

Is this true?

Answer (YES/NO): NO